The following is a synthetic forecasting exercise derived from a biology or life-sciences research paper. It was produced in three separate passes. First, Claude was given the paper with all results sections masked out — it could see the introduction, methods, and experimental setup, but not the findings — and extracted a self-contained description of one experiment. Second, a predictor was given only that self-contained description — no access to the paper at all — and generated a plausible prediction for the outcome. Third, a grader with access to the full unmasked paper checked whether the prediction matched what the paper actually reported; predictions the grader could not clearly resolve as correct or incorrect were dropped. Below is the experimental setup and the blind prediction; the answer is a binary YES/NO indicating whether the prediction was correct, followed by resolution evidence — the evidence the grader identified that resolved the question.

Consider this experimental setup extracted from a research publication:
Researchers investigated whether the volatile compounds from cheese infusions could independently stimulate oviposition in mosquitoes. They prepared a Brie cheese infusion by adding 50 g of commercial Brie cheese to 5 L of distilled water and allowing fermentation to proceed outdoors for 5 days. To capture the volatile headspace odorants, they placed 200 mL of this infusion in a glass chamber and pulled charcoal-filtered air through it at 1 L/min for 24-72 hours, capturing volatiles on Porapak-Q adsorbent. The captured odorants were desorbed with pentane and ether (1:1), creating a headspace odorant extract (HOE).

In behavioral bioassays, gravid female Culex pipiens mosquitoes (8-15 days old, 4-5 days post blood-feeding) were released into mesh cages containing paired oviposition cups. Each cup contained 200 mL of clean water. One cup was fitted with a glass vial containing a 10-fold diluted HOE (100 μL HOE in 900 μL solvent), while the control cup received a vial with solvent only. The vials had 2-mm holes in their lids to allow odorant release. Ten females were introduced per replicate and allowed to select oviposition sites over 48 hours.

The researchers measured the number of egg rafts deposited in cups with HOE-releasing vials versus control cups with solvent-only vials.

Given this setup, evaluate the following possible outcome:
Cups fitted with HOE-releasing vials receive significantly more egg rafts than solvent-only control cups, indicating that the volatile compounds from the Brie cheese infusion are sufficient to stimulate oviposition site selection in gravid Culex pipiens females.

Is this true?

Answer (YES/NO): YES